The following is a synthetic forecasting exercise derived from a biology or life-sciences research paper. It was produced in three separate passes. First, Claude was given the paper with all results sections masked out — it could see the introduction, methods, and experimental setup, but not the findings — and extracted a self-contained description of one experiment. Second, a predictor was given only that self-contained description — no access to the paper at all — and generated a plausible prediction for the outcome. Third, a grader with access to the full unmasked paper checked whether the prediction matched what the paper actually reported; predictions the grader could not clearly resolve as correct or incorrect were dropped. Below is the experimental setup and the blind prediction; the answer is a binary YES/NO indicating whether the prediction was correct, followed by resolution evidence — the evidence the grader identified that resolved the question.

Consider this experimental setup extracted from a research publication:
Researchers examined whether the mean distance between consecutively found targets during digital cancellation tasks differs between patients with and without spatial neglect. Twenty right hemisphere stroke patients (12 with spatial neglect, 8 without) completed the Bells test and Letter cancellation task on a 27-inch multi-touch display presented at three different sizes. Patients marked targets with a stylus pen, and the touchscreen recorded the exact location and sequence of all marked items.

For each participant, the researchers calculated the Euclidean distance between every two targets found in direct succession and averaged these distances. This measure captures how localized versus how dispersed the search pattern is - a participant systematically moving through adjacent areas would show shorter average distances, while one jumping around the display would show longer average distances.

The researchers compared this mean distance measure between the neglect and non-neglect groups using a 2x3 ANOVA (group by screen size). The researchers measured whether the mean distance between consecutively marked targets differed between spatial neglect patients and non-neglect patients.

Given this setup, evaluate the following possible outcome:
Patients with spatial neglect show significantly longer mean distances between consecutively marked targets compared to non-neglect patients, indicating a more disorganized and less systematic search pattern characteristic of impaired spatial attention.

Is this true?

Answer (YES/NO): YES